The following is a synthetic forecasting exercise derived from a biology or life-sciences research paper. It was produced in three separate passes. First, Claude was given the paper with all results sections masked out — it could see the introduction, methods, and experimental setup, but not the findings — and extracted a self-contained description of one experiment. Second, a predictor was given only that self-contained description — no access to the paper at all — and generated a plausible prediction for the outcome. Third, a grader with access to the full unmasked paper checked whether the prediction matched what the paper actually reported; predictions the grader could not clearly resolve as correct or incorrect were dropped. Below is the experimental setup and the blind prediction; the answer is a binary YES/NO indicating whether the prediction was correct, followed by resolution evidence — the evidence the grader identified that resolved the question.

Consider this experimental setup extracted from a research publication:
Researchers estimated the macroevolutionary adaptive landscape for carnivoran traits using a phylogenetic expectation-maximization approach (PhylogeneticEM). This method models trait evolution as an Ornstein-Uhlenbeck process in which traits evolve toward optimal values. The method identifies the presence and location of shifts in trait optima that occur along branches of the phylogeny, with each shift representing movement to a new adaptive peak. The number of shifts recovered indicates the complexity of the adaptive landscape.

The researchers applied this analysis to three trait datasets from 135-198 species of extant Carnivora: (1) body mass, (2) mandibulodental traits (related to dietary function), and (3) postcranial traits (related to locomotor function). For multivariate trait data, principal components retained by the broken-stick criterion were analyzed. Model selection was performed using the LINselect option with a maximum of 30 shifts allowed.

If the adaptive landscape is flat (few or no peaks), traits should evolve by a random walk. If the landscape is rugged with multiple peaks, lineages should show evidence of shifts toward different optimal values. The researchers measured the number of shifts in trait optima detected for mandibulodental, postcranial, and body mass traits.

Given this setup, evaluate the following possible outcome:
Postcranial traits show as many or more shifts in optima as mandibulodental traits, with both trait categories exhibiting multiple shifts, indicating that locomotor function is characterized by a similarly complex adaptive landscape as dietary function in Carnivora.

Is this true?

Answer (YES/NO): NO